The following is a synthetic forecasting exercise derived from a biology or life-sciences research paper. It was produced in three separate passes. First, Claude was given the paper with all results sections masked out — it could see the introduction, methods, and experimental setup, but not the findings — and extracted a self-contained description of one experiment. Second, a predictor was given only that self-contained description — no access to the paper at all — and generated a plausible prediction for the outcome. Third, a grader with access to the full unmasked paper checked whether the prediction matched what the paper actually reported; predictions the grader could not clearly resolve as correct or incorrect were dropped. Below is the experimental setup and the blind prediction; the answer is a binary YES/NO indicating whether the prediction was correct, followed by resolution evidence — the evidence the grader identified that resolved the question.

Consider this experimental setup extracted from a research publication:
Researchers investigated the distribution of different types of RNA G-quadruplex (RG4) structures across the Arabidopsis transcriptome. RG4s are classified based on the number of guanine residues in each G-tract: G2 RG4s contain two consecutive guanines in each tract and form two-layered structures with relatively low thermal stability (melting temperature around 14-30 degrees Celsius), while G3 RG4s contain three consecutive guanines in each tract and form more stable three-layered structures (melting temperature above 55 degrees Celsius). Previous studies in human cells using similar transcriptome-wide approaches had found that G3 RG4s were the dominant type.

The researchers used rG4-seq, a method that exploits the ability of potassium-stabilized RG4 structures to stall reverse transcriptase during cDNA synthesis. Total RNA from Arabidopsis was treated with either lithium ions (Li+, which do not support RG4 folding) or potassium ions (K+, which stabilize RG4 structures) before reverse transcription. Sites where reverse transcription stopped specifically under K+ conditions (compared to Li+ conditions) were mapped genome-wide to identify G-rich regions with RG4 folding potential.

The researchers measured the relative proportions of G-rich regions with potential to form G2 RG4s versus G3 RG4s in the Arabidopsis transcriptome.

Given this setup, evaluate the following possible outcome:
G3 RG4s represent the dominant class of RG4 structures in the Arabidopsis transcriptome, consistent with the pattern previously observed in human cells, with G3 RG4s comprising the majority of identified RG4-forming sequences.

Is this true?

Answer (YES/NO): NO